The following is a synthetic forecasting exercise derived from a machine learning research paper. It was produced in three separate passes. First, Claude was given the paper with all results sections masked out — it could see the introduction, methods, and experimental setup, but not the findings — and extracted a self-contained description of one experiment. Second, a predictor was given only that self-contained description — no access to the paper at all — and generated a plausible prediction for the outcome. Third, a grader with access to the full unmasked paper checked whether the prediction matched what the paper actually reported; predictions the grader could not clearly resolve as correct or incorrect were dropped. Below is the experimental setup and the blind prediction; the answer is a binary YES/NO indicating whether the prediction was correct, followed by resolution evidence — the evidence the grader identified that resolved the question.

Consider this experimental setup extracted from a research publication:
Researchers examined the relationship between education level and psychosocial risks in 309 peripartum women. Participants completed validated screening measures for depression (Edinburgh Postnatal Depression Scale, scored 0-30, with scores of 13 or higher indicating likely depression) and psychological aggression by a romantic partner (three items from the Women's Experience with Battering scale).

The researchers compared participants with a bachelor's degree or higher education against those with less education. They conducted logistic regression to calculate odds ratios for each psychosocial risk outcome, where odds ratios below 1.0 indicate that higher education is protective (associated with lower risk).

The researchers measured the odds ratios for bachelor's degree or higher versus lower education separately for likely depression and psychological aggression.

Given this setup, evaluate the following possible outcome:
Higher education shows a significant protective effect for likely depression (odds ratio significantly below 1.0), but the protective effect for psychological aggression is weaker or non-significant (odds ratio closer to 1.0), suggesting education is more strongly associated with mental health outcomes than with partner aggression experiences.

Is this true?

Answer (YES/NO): NO